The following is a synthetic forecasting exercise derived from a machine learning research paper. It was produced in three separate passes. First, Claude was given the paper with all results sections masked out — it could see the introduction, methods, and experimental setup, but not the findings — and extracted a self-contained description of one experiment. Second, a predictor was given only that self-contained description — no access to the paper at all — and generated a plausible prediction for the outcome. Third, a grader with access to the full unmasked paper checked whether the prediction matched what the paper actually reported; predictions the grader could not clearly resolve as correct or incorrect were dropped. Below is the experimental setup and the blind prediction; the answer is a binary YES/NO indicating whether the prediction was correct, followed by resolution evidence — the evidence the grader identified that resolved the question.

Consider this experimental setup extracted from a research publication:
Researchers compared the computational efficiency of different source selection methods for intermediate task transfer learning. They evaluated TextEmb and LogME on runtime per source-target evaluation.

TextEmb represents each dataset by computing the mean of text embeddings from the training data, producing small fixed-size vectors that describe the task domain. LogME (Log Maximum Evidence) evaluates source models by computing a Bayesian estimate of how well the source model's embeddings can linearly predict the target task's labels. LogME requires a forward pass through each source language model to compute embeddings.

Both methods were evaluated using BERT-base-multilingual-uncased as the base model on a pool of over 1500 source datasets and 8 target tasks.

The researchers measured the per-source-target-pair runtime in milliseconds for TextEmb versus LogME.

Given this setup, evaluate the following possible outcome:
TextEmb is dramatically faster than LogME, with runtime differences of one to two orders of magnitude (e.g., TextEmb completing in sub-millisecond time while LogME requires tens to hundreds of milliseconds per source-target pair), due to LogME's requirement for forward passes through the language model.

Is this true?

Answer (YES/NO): NO